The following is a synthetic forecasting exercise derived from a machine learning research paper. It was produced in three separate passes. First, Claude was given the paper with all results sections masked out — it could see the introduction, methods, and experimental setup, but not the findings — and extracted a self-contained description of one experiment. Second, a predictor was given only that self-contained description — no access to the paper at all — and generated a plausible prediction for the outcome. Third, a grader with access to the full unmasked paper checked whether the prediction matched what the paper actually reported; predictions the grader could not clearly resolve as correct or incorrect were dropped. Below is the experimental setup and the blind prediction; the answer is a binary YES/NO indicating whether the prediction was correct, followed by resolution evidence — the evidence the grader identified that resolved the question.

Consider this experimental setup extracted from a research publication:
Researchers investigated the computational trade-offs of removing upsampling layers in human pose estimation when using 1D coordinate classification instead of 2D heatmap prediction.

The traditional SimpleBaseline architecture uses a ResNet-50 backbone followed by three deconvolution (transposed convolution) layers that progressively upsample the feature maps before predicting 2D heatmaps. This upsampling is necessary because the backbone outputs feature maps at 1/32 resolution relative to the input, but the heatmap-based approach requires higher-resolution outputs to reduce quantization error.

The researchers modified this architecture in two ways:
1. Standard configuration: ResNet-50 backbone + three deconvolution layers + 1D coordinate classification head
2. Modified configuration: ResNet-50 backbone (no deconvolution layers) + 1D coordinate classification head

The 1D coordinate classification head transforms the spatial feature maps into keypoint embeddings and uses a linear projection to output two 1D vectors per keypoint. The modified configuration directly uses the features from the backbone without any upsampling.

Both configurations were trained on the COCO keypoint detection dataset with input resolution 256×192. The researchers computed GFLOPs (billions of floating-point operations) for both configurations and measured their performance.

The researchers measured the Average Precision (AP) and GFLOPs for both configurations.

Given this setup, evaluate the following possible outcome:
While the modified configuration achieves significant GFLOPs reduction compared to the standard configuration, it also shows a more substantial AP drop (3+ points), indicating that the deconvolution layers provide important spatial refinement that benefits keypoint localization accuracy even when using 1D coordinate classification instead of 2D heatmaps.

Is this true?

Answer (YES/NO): NO